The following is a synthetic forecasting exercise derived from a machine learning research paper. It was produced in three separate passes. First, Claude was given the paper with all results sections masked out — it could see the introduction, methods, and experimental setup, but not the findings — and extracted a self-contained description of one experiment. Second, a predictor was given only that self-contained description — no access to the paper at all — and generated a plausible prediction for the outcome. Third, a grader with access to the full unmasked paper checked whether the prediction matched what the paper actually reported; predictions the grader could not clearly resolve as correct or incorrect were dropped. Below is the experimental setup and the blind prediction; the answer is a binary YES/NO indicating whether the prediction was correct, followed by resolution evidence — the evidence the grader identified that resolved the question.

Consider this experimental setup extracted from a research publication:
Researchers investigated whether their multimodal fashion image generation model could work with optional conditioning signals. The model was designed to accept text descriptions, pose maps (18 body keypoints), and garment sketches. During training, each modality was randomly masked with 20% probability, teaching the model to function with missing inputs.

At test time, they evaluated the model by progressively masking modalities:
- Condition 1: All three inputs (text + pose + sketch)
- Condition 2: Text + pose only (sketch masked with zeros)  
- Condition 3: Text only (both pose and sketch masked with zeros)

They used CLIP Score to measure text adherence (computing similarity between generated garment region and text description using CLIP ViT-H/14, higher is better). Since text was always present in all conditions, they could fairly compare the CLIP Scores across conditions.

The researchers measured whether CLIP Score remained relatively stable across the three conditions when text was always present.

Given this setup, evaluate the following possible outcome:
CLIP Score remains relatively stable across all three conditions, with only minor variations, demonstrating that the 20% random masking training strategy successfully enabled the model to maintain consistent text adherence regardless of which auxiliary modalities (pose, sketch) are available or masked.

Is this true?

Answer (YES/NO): YES